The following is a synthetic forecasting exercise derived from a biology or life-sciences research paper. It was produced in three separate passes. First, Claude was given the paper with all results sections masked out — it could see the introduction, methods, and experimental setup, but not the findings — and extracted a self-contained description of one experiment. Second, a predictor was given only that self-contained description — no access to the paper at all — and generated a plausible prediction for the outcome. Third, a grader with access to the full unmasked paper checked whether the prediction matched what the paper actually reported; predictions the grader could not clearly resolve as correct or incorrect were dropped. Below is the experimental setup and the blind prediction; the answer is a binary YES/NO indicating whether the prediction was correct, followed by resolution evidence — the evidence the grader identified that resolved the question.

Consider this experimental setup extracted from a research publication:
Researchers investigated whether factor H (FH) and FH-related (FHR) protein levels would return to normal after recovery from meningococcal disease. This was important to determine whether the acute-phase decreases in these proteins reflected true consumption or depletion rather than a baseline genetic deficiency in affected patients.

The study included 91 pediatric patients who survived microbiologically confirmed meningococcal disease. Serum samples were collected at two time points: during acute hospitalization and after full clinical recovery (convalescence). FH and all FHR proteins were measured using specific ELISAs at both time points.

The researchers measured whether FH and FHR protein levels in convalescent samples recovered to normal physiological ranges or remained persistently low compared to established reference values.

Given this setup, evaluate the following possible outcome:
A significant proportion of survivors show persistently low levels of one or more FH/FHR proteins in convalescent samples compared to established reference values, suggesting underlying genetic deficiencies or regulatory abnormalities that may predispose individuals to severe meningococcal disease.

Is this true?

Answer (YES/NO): NO